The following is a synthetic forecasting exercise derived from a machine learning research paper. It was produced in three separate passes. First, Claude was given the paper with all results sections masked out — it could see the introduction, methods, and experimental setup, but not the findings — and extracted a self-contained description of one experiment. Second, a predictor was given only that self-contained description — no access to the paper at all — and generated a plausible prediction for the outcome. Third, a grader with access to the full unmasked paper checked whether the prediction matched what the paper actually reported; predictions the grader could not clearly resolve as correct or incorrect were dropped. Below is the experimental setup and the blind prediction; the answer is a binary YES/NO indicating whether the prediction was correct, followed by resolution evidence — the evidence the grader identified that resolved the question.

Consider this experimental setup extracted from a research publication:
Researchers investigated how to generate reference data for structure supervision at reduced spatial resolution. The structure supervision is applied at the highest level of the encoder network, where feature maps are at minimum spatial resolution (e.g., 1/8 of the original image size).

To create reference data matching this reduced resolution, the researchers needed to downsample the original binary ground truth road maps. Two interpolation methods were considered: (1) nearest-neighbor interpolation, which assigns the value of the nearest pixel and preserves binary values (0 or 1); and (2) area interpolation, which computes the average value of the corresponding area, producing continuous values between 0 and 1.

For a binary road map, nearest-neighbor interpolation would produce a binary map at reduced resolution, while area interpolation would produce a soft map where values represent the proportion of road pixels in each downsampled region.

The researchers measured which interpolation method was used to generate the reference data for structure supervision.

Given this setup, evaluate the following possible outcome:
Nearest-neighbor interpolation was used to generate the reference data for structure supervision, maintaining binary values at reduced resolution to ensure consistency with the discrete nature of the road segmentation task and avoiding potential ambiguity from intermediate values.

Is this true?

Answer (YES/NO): NO